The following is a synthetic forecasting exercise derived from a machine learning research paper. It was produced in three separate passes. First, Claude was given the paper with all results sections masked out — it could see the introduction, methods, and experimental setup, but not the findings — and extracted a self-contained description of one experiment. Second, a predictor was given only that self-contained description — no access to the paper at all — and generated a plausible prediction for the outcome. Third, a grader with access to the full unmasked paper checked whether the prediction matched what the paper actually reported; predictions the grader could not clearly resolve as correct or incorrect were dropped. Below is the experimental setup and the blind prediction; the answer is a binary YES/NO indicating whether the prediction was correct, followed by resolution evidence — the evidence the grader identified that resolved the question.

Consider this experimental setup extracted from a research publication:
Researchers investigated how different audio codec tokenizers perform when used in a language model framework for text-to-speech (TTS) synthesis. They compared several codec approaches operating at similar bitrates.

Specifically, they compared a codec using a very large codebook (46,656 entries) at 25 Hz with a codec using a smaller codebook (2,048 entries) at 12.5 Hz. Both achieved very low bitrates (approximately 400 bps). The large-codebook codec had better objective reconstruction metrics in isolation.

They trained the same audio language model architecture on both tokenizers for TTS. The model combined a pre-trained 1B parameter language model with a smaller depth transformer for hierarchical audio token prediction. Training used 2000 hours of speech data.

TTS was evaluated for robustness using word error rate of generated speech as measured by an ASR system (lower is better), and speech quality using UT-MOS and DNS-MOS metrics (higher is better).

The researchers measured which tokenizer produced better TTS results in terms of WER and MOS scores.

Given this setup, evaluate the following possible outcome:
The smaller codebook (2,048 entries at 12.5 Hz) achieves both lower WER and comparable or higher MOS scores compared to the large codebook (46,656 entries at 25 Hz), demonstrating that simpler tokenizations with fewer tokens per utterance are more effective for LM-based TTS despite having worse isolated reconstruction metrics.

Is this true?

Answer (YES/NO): YES